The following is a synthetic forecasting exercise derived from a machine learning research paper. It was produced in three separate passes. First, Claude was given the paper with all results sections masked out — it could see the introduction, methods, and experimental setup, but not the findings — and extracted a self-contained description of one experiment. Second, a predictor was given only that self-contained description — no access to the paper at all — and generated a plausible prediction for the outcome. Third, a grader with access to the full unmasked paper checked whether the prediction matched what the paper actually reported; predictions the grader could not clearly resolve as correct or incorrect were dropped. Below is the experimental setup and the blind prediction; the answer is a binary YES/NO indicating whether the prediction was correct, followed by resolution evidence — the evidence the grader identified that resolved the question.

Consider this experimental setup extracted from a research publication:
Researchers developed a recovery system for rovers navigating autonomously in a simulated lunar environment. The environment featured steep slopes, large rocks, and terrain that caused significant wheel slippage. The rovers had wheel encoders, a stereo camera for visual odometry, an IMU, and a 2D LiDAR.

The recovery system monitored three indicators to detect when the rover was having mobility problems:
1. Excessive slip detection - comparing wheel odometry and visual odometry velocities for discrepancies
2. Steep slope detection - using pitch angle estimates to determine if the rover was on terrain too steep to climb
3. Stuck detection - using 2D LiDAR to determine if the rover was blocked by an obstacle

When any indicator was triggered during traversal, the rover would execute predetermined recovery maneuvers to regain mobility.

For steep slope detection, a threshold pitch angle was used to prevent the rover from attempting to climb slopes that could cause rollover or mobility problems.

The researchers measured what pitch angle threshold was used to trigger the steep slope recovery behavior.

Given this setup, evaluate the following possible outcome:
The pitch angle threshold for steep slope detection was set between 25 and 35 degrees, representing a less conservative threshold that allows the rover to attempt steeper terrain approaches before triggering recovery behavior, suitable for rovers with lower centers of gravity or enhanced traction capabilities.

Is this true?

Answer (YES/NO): YES